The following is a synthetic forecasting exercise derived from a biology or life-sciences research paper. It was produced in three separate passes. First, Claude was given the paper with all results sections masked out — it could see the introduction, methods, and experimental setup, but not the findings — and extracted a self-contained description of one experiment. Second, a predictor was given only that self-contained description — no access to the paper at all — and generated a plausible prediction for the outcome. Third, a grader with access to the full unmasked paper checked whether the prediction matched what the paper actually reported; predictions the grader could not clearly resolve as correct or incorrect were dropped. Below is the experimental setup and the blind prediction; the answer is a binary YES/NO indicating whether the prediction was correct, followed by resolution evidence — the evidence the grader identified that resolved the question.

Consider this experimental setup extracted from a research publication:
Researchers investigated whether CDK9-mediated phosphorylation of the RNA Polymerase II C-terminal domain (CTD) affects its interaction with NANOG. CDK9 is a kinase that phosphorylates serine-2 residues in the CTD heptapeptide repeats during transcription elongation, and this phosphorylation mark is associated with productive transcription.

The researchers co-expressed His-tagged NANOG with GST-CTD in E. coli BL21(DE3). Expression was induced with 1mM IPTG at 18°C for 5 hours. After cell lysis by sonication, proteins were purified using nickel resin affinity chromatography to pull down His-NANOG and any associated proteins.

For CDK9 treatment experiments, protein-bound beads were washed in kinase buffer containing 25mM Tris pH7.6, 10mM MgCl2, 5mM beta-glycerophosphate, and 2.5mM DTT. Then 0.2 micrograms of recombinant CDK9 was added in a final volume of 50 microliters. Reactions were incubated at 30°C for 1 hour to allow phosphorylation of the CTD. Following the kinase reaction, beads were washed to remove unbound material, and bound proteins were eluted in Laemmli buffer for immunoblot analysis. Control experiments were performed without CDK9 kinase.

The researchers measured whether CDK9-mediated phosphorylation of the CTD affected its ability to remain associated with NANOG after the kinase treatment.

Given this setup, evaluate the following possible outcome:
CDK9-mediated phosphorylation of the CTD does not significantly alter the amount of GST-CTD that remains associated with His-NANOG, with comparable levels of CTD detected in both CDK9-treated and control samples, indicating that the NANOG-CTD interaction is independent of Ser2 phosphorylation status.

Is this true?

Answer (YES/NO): NO